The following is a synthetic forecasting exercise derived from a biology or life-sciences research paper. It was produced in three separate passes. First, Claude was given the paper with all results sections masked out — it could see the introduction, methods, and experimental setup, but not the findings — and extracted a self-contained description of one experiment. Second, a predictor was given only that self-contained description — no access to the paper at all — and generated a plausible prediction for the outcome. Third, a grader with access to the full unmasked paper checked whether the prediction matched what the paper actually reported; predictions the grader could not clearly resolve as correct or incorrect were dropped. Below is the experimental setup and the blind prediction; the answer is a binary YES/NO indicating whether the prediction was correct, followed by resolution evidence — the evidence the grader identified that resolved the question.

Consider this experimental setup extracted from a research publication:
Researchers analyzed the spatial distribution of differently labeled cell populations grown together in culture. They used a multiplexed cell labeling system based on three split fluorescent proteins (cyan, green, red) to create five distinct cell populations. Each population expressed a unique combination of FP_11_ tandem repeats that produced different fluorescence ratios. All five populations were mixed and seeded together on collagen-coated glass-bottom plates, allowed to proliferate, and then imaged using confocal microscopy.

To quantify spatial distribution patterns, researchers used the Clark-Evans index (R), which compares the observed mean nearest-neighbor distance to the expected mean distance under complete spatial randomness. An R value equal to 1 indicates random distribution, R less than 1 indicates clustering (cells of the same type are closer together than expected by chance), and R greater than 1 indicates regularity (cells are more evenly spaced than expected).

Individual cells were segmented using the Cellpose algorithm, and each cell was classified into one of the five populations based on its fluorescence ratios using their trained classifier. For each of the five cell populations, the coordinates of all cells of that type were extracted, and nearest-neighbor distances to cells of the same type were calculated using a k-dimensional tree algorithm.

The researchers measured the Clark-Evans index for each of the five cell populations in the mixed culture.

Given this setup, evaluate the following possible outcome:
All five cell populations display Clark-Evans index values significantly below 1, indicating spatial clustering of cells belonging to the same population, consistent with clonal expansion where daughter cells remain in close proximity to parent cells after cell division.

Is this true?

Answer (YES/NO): NO